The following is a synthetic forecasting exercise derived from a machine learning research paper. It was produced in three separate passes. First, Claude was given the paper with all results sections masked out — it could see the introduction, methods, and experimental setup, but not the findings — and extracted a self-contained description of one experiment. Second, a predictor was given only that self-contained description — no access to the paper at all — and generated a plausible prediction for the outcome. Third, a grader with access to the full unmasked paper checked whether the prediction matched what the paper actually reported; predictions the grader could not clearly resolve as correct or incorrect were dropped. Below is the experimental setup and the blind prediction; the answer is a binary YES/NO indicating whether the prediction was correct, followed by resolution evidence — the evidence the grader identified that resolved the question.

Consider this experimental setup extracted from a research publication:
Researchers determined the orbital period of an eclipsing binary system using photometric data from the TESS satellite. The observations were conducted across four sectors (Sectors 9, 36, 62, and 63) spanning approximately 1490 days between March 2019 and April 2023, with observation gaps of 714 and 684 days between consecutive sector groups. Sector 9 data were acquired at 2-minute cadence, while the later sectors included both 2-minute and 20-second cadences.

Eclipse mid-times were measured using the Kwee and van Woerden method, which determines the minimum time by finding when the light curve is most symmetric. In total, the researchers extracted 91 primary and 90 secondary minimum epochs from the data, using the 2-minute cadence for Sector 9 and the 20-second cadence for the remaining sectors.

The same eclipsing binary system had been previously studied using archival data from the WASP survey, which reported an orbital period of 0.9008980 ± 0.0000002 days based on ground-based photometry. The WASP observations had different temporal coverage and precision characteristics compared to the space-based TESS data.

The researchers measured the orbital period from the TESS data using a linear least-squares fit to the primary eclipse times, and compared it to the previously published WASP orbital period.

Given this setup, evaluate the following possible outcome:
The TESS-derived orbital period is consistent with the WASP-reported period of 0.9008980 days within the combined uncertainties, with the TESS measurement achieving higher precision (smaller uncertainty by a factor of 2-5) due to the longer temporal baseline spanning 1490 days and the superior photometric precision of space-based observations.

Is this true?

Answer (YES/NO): NO